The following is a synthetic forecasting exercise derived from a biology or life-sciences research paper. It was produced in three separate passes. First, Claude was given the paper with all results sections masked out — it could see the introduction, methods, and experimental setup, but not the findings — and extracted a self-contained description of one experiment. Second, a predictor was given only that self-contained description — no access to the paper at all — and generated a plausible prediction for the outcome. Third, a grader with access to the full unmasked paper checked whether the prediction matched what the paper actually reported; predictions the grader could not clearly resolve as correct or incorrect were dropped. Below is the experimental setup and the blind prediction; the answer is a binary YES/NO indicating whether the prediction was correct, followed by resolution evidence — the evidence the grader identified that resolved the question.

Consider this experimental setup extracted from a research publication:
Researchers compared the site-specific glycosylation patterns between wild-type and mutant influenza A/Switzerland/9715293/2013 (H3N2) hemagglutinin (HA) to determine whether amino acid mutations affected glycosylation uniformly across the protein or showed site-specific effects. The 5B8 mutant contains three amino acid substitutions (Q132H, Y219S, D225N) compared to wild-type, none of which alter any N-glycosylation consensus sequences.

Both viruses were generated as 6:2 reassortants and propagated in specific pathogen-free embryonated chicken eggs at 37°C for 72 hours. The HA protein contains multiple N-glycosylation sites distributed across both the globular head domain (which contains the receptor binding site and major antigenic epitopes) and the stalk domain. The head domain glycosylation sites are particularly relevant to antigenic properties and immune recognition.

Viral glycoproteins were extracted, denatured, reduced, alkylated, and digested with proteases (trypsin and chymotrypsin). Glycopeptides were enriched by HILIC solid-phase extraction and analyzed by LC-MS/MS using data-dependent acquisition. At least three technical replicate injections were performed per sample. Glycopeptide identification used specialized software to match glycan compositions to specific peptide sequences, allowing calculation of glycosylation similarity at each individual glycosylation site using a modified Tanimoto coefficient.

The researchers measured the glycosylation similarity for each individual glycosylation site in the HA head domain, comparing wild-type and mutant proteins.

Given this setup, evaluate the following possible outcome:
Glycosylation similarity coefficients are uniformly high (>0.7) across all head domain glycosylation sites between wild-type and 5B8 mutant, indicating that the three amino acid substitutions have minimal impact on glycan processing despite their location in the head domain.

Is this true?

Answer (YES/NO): NO